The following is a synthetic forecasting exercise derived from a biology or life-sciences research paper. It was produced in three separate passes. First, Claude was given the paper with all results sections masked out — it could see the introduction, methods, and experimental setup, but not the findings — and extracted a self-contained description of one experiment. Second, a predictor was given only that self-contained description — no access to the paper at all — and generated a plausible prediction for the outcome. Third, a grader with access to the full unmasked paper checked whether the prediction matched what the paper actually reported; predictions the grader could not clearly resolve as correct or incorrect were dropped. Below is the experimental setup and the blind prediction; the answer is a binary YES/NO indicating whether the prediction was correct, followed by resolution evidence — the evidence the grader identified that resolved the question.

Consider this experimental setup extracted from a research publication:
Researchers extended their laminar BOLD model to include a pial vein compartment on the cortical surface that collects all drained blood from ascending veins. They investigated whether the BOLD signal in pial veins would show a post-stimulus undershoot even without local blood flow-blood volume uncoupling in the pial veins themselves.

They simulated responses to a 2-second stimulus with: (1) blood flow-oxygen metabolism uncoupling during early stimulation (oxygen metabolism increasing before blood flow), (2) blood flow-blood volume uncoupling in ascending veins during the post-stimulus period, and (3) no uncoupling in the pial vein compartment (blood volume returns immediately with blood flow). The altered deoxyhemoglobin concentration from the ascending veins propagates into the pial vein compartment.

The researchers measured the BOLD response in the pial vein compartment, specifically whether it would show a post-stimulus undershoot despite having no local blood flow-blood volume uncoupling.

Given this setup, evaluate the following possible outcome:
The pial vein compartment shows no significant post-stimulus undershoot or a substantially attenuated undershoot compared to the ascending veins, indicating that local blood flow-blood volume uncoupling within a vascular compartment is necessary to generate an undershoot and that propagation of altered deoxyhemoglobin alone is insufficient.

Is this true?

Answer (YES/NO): NO